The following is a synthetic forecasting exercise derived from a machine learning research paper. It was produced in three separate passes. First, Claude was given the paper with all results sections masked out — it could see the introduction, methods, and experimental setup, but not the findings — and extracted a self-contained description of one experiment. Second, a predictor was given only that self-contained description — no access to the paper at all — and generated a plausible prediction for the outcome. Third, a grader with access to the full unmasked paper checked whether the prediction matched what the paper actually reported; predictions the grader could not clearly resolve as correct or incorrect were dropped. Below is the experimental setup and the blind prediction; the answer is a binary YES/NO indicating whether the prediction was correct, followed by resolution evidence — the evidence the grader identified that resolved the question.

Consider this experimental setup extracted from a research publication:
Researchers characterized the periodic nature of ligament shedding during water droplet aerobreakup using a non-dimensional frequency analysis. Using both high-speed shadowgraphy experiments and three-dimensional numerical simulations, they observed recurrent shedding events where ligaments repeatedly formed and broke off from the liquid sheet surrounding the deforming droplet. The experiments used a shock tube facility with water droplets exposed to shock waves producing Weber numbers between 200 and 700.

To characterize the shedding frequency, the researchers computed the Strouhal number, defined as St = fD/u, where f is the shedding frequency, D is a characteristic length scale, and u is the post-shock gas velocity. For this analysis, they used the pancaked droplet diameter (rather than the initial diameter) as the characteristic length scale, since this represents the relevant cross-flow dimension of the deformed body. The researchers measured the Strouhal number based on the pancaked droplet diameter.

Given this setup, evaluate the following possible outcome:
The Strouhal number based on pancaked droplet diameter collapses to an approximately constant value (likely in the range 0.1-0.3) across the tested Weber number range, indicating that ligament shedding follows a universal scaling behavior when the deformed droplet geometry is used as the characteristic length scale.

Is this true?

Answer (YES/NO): YES